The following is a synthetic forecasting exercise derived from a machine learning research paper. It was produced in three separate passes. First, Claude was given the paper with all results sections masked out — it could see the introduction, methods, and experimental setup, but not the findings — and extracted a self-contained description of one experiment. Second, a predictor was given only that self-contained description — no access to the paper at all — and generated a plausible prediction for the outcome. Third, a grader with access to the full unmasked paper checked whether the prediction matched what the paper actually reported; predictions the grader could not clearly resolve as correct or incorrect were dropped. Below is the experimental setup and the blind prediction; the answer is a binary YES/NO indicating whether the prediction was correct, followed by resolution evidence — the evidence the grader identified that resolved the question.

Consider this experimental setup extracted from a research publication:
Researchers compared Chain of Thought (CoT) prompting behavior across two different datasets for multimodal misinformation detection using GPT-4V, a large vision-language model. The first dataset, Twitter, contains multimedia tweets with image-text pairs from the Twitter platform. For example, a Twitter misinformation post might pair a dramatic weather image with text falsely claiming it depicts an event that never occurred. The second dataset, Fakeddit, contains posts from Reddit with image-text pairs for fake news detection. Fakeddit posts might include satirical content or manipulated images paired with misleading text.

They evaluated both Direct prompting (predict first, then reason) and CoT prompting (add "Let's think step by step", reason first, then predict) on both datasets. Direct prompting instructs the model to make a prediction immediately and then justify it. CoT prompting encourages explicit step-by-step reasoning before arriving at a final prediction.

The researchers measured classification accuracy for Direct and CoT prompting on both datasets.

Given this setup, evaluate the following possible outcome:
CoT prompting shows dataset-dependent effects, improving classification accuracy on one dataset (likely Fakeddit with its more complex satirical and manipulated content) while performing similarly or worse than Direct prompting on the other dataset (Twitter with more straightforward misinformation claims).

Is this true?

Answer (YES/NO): YES